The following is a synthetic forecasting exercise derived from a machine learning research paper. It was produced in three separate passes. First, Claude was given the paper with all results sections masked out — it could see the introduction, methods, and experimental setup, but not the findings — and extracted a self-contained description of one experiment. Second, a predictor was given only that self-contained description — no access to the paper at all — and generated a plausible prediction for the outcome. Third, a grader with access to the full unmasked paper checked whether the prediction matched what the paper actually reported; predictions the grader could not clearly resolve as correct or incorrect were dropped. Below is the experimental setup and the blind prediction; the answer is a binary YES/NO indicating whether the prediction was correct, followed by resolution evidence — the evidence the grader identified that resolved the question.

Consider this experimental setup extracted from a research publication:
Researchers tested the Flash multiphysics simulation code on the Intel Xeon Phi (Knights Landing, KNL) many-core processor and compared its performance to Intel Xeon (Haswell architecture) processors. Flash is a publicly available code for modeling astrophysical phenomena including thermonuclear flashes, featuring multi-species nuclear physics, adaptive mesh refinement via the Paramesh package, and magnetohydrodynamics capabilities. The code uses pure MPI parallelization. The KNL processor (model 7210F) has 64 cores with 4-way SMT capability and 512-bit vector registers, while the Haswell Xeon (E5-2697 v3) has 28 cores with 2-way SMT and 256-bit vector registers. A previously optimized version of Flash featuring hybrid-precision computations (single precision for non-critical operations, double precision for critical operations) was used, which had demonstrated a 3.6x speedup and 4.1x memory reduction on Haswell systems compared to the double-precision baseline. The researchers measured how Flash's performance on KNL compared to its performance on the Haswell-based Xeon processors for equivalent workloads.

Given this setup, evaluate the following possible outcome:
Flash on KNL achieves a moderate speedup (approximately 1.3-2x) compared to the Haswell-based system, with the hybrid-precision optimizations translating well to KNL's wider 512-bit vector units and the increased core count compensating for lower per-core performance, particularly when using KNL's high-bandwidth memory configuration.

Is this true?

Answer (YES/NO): NO